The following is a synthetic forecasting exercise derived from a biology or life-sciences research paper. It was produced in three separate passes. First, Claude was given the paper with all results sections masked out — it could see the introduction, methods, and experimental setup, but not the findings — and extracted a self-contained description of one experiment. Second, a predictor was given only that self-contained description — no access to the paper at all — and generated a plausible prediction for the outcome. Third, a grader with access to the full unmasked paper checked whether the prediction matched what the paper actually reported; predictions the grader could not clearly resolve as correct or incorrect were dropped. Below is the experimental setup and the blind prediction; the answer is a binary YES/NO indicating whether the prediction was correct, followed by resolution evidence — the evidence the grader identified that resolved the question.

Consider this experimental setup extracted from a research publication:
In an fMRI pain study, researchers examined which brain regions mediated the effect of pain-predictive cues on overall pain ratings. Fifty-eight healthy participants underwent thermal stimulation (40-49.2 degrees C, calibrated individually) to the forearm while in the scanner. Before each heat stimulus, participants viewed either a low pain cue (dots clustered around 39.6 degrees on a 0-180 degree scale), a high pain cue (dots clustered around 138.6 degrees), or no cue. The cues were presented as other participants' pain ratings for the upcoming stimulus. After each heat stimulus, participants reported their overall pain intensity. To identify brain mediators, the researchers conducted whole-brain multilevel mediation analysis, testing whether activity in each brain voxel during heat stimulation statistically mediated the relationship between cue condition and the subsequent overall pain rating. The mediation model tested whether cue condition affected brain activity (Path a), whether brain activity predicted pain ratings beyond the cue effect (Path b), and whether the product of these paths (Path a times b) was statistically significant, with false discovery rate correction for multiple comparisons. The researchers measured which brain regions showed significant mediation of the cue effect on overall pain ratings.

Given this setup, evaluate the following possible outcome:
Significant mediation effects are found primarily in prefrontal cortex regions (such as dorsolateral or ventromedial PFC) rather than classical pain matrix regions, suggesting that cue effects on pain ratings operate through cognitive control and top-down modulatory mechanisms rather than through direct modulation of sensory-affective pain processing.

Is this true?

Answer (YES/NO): NO